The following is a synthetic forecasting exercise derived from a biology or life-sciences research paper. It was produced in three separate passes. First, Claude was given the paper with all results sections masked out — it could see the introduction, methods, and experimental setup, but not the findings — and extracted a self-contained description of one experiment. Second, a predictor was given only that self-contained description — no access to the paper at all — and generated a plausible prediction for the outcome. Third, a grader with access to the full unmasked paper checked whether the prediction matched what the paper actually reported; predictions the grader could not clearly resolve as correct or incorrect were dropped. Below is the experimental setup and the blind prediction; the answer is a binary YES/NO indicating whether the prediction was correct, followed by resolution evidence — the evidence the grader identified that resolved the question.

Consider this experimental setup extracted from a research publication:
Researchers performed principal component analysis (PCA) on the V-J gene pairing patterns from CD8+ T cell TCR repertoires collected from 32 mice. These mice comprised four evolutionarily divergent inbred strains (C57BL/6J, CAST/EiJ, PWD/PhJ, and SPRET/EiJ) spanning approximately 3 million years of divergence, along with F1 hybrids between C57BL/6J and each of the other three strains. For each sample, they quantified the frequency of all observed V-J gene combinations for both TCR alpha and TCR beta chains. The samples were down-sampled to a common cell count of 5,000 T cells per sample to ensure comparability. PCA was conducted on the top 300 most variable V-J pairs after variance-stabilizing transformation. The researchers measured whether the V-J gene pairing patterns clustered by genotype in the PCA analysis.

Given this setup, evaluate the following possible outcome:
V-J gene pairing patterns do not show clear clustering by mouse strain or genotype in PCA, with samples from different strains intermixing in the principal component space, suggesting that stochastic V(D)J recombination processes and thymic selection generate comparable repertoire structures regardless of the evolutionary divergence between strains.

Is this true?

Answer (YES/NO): NO